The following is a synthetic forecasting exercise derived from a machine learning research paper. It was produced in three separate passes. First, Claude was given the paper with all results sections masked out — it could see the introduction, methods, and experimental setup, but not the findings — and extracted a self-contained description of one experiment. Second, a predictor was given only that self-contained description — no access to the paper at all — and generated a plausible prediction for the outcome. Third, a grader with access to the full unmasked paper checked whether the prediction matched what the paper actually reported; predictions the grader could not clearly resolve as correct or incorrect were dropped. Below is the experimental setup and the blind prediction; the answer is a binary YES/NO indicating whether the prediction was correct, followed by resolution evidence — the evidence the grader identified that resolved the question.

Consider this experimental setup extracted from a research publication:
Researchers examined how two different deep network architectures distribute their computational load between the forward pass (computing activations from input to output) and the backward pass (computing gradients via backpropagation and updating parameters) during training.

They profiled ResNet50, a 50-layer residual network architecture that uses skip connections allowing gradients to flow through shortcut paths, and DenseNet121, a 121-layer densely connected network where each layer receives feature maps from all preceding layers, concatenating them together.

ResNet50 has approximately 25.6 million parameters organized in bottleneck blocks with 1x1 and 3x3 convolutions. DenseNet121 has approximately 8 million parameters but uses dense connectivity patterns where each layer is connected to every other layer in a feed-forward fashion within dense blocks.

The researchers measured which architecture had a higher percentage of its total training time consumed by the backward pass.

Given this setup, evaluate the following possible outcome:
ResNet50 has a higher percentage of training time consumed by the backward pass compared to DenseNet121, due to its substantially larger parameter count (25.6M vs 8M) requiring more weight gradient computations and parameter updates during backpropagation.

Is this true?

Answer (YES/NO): YES